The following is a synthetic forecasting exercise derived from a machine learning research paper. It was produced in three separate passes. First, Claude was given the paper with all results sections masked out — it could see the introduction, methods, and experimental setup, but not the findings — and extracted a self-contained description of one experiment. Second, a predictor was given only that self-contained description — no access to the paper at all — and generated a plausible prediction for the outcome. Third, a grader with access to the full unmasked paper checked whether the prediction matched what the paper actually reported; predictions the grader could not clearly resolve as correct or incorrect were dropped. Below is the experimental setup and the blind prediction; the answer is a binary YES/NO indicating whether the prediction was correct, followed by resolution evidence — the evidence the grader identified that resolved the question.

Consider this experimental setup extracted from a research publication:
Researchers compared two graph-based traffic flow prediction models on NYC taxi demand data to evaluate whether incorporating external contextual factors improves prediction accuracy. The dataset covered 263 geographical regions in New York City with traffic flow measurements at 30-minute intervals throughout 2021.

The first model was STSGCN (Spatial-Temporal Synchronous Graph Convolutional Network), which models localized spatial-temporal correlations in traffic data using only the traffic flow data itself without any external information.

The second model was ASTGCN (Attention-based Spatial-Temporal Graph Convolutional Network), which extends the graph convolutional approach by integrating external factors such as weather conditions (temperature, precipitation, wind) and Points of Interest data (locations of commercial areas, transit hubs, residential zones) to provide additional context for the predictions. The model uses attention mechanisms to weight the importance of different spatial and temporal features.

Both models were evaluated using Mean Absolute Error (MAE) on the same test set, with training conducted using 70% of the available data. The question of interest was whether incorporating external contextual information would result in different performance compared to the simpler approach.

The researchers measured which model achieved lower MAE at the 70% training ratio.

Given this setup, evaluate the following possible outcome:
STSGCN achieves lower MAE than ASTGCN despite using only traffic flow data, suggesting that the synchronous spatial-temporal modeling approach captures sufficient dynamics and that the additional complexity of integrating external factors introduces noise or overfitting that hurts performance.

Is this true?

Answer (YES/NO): YES